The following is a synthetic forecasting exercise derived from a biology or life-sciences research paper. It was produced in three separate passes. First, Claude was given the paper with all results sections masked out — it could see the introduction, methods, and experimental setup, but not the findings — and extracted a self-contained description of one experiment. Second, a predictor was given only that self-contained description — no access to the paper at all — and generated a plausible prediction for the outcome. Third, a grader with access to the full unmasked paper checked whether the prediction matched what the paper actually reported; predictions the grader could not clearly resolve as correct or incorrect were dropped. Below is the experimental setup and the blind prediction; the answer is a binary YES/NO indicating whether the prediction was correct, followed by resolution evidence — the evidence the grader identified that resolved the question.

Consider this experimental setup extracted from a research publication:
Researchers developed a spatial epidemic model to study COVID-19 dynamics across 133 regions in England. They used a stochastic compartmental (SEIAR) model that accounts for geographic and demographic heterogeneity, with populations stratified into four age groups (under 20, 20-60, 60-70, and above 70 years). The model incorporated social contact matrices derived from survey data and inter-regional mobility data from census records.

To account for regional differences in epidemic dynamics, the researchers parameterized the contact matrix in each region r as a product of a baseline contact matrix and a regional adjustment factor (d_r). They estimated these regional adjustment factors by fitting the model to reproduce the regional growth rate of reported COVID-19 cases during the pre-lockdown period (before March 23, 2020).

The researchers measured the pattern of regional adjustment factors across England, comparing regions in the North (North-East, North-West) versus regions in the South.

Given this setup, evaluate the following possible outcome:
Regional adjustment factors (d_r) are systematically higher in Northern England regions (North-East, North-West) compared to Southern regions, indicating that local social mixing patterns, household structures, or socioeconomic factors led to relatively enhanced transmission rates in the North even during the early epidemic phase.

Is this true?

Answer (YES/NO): YES